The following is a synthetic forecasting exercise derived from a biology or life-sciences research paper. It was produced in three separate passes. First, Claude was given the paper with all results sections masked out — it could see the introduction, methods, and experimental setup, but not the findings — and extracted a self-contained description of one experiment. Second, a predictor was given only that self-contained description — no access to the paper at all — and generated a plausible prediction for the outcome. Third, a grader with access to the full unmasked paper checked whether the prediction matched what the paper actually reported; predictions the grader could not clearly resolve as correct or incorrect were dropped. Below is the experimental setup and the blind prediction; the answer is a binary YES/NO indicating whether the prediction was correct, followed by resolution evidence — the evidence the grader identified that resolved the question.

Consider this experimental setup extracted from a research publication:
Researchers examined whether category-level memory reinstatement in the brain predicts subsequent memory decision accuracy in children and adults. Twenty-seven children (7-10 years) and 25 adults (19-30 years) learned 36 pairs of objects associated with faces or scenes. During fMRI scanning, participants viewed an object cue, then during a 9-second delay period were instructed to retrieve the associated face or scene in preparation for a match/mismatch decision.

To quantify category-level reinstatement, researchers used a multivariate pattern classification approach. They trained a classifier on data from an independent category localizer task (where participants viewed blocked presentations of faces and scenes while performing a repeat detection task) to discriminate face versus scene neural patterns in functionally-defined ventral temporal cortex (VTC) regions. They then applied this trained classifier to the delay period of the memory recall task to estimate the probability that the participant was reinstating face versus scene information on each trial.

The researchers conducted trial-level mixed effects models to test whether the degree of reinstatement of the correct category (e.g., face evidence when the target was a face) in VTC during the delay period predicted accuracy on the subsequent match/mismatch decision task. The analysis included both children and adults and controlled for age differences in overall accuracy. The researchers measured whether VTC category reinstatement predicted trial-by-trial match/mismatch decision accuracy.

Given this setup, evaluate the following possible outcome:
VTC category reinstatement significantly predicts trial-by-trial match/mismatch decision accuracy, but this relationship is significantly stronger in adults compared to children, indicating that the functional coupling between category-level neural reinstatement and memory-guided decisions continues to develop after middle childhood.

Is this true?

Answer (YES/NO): NO